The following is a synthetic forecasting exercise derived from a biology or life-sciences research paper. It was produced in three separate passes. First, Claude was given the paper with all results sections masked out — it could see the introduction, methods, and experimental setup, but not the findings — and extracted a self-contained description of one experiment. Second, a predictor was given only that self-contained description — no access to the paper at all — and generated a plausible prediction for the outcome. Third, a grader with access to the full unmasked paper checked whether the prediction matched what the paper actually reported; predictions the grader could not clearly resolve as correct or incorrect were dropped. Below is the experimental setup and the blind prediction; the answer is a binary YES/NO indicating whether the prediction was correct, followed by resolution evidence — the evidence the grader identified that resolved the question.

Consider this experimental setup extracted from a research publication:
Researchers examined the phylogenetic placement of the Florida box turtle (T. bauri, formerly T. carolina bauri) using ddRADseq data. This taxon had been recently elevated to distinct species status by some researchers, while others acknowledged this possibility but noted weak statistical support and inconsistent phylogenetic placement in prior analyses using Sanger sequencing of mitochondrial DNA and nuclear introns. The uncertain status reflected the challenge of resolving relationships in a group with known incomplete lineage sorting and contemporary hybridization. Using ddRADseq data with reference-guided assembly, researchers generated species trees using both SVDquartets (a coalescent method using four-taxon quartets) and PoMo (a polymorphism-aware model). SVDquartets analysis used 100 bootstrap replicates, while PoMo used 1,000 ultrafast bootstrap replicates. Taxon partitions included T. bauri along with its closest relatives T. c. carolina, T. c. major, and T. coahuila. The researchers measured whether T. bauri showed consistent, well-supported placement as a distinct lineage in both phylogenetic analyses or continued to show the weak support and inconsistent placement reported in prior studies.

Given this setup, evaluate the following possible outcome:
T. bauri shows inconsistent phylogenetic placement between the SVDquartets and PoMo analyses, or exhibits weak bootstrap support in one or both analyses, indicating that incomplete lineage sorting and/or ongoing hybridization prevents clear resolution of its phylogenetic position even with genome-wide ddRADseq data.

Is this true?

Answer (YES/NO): YES